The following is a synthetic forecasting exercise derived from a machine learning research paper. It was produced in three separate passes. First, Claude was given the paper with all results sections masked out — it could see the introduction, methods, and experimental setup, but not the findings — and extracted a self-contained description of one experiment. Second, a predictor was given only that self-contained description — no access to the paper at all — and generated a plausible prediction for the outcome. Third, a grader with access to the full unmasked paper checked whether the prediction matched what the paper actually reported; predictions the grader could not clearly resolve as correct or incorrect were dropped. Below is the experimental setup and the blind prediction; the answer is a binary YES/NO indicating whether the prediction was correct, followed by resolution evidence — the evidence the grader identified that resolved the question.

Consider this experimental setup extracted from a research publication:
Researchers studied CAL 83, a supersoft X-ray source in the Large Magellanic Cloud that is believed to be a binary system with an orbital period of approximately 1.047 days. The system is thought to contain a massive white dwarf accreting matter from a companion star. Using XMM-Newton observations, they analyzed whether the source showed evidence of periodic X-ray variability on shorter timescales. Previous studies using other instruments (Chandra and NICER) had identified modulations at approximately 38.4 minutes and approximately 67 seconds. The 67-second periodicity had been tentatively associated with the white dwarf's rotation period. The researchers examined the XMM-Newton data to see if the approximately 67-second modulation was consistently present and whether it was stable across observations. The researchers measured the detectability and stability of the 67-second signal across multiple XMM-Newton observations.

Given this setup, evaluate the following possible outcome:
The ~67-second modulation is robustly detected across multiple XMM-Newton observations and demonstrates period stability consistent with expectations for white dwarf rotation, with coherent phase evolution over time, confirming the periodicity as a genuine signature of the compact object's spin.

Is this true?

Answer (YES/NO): NO